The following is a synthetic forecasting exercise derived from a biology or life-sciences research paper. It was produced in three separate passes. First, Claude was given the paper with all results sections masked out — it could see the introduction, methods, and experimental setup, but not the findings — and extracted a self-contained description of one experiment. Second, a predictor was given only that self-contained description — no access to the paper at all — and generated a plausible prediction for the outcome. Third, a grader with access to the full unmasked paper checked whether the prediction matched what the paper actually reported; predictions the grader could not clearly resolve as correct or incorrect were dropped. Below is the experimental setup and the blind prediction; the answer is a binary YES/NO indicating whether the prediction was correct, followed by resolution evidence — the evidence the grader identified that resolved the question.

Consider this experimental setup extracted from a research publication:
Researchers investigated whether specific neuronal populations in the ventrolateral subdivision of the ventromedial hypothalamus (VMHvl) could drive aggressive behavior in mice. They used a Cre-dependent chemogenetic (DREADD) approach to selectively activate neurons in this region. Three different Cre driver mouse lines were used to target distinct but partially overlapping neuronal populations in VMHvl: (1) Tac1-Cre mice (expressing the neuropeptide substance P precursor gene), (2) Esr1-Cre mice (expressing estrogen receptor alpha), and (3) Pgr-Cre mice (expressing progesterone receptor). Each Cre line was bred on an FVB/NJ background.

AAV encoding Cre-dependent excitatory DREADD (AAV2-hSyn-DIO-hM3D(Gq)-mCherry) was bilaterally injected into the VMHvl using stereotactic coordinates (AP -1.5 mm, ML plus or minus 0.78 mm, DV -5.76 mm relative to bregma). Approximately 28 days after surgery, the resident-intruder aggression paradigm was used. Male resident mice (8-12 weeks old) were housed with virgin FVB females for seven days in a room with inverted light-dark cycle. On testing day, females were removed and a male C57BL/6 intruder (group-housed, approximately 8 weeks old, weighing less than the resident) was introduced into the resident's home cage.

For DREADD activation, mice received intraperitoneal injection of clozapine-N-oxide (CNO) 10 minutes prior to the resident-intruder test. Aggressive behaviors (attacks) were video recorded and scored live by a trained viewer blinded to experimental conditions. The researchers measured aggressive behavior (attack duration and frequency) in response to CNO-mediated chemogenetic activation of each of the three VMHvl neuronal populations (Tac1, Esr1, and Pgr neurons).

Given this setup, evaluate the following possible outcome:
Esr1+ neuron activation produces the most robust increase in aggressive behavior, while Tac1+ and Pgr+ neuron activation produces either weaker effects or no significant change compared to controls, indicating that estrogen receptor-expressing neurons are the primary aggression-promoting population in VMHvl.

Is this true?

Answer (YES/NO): NO